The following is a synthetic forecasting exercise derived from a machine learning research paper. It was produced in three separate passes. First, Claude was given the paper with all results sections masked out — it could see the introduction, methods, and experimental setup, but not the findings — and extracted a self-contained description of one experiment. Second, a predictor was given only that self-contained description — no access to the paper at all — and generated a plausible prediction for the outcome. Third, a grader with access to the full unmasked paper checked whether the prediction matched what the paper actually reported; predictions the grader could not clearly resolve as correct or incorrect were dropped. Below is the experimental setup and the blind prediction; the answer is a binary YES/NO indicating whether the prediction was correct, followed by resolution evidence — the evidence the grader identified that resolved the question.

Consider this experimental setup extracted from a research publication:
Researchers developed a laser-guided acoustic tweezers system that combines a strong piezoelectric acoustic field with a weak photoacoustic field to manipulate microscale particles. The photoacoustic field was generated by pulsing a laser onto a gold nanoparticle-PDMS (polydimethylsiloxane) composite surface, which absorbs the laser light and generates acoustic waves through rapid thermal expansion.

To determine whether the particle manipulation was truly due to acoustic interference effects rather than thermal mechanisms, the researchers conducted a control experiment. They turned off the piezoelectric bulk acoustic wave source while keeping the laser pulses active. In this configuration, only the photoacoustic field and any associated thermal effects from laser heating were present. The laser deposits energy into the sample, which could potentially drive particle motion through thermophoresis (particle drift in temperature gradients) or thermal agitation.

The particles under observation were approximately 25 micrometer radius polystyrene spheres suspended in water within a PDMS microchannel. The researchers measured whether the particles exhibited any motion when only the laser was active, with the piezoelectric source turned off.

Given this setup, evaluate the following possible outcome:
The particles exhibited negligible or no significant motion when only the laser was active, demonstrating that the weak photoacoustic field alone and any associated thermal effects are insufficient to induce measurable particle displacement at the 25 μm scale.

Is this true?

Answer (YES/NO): YES